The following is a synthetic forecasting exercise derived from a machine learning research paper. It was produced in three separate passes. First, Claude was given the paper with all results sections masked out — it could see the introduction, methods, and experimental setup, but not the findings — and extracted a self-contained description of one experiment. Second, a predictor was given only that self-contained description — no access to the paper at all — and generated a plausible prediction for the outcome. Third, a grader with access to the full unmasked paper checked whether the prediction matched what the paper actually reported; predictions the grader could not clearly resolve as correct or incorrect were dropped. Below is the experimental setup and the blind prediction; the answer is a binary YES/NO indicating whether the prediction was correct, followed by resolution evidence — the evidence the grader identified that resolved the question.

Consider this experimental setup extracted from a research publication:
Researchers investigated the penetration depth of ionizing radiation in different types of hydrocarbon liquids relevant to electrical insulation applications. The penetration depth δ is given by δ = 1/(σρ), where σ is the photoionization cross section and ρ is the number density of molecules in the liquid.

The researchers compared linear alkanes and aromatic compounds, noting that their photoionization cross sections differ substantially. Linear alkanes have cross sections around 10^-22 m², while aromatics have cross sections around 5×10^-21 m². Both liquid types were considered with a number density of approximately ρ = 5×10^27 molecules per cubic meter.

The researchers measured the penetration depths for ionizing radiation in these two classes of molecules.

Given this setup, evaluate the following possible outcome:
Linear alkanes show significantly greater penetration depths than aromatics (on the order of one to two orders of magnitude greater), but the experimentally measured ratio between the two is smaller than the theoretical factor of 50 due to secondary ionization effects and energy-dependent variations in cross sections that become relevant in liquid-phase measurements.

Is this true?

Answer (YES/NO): NO